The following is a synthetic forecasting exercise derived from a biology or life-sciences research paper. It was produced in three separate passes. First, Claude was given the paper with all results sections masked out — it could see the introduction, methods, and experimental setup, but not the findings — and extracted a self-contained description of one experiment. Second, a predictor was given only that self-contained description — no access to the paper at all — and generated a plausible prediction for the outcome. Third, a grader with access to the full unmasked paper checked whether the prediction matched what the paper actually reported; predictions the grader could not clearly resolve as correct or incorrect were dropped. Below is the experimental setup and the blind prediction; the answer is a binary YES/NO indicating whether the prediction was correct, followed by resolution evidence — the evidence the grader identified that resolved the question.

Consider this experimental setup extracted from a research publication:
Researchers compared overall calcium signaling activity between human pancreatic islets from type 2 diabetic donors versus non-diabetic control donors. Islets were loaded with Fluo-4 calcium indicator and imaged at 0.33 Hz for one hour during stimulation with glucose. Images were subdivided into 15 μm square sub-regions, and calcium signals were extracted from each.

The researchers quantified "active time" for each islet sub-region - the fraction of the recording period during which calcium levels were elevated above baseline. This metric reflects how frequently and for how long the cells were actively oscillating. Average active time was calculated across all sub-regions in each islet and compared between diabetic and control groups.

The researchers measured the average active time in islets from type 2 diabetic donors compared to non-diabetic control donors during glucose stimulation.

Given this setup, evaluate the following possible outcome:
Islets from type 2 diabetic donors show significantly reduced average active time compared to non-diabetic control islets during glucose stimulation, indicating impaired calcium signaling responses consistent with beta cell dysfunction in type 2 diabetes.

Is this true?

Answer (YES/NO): YES